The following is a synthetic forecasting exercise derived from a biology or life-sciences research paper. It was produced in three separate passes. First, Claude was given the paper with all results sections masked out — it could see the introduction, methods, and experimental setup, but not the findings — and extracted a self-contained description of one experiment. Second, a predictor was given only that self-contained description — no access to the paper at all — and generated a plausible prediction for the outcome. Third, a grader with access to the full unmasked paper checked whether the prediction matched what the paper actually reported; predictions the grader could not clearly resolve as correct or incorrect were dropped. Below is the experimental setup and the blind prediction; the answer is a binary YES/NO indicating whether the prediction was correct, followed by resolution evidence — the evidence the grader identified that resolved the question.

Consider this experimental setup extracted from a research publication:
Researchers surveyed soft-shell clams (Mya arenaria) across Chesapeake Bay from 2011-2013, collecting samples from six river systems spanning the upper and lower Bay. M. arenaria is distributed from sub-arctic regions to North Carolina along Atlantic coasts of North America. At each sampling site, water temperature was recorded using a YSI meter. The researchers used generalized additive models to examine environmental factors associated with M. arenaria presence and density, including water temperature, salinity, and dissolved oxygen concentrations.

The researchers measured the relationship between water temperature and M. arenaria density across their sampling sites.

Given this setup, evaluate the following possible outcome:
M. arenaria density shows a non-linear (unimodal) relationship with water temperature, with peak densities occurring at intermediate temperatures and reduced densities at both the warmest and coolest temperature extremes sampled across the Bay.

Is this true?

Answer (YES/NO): NO